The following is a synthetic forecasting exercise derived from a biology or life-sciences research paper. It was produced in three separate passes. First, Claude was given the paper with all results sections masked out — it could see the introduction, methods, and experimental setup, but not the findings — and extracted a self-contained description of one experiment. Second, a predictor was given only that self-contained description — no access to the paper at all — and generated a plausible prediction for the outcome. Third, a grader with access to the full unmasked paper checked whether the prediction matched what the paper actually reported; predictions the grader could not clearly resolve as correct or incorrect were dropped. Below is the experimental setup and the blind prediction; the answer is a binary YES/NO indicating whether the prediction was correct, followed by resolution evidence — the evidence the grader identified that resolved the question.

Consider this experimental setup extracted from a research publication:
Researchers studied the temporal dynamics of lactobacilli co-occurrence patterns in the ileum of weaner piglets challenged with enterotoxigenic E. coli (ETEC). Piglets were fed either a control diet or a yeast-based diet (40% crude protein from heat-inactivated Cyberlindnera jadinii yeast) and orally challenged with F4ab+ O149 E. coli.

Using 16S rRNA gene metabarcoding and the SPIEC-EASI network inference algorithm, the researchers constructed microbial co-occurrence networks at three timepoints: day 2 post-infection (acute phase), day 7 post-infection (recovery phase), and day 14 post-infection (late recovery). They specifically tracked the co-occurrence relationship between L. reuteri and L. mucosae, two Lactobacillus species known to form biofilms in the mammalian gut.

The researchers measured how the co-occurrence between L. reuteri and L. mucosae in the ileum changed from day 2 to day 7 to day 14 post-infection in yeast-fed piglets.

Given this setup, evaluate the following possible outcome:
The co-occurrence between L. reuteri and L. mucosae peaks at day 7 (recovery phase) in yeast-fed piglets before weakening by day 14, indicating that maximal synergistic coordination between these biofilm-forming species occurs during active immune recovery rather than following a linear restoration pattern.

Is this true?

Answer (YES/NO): NO